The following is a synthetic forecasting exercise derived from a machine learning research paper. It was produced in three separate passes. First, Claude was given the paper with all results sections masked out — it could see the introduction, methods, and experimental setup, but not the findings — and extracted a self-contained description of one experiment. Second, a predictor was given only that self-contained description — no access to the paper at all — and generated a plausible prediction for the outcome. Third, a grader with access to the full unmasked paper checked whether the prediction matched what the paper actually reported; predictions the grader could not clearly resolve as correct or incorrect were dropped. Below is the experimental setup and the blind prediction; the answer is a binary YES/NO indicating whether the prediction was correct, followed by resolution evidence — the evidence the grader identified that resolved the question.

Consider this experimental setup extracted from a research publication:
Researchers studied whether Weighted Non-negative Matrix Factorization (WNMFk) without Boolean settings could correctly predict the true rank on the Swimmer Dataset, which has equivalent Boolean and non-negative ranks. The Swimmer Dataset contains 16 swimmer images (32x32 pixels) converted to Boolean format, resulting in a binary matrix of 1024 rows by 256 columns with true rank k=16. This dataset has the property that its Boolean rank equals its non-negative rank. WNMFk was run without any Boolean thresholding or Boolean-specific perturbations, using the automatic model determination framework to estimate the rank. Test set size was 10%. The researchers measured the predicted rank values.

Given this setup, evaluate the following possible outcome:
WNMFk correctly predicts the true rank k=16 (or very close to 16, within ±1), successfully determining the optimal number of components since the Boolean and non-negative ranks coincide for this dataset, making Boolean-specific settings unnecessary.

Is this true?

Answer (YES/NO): YES